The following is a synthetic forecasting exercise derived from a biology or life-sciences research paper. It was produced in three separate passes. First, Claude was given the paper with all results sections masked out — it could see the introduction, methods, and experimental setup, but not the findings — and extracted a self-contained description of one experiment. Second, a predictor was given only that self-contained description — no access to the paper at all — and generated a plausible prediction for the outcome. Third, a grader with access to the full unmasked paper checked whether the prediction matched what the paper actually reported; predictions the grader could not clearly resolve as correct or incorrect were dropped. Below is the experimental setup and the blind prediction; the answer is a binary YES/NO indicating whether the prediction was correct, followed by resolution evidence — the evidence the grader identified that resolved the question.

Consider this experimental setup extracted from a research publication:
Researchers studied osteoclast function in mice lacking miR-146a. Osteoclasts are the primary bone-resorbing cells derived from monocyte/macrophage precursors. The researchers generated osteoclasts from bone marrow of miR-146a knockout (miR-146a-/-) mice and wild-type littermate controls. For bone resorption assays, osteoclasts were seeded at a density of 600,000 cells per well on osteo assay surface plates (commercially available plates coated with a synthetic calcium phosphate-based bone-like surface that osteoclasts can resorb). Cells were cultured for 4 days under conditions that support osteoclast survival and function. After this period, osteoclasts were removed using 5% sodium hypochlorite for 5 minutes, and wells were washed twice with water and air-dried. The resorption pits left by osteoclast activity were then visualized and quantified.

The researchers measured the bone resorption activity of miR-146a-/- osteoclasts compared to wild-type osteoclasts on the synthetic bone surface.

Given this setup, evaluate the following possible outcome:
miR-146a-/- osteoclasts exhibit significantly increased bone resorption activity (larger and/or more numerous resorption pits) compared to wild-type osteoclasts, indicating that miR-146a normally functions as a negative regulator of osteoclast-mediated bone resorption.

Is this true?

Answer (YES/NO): NO